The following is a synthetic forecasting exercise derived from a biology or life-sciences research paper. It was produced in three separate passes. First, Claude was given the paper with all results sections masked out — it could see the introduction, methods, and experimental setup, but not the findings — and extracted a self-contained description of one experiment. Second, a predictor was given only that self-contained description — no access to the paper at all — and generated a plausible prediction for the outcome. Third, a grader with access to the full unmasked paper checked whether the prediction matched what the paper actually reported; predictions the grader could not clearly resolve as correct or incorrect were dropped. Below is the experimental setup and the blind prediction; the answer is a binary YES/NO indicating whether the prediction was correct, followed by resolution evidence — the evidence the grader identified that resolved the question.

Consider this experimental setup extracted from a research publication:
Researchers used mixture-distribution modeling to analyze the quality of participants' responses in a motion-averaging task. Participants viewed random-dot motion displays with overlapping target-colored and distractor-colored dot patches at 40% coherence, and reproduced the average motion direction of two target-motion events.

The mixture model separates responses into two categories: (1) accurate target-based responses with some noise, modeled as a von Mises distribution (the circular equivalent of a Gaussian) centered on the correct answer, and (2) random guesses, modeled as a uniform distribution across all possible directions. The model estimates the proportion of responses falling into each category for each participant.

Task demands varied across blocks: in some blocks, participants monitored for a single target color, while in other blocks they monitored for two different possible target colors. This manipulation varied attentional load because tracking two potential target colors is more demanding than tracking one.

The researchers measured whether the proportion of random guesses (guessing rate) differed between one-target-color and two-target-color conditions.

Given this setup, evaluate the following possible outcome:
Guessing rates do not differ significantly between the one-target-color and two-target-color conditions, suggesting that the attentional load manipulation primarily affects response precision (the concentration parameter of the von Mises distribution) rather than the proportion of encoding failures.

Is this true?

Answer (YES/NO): NO